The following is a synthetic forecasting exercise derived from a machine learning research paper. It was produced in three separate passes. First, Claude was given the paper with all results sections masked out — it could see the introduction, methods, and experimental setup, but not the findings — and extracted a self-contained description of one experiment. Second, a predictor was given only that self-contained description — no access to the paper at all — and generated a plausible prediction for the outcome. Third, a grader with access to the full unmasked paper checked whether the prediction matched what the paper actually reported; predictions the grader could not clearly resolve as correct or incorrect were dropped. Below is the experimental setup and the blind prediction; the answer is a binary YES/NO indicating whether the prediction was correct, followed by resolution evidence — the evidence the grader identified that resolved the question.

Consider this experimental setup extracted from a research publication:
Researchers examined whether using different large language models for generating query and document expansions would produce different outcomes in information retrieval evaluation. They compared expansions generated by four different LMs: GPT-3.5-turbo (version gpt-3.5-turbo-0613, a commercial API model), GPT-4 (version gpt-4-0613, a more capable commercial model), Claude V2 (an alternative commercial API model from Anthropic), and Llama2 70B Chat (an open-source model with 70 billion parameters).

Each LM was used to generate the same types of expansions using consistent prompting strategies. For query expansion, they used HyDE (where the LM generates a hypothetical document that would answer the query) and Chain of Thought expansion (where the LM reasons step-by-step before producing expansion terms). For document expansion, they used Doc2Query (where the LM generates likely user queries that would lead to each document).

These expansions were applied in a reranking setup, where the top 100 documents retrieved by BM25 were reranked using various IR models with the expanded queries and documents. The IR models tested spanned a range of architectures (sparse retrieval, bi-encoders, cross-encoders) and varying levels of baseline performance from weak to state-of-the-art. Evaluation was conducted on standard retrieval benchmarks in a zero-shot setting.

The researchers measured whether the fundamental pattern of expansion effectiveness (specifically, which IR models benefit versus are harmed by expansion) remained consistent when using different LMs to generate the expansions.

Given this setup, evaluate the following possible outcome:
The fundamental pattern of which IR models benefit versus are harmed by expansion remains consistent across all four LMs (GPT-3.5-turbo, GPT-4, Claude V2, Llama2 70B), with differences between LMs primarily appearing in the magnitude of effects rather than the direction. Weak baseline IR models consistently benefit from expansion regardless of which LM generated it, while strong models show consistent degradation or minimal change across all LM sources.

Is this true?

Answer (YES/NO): YES